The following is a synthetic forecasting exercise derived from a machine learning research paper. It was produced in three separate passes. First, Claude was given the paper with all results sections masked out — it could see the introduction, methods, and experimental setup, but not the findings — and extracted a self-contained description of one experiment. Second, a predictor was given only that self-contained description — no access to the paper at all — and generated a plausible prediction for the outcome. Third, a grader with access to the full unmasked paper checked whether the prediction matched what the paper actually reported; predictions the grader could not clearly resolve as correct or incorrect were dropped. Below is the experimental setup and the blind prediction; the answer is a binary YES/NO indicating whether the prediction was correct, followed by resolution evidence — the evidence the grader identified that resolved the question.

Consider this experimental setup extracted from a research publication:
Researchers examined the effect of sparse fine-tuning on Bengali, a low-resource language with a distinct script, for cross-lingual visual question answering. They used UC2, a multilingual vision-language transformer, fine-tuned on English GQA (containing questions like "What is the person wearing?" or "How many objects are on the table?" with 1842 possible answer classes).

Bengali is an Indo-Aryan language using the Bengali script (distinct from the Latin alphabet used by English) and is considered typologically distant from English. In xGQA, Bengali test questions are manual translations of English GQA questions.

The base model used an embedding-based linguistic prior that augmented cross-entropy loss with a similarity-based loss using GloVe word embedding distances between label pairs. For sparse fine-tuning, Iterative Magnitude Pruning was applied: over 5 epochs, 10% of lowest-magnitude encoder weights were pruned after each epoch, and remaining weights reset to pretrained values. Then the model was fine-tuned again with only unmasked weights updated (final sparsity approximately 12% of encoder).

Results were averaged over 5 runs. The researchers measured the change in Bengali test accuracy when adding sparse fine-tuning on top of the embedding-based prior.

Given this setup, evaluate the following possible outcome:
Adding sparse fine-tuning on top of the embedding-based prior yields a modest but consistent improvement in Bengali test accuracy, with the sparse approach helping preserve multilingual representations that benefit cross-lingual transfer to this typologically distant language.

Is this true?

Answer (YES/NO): NO